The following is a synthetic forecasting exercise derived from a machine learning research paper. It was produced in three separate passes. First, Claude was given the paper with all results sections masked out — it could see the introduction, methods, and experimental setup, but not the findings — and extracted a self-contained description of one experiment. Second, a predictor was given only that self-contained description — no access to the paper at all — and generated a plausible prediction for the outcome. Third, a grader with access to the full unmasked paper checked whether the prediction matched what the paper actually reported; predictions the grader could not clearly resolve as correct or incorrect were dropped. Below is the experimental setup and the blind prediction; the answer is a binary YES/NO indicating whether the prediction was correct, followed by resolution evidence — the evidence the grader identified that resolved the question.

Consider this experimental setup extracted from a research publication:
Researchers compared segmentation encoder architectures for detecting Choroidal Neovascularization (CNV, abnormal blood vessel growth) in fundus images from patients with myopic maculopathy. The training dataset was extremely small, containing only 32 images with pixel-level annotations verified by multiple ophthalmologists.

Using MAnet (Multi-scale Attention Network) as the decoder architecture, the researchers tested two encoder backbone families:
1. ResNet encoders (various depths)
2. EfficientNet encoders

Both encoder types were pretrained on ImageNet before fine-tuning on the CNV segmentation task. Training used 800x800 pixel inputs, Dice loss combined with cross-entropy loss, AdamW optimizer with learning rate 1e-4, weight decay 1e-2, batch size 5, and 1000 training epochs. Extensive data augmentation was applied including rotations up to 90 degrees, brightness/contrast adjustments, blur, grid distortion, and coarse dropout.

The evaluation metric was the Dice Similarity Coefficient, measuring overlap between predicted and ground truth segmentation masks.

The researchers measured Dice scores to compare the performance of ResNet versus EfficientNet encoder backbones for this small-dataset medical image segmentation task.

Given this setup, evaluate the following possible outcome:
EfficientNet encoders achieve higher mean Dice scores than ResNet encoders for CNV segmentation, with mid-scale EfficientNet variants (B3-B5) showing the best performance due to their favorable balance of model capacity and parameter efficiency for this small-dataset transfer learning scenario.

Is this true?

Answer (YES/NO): NO